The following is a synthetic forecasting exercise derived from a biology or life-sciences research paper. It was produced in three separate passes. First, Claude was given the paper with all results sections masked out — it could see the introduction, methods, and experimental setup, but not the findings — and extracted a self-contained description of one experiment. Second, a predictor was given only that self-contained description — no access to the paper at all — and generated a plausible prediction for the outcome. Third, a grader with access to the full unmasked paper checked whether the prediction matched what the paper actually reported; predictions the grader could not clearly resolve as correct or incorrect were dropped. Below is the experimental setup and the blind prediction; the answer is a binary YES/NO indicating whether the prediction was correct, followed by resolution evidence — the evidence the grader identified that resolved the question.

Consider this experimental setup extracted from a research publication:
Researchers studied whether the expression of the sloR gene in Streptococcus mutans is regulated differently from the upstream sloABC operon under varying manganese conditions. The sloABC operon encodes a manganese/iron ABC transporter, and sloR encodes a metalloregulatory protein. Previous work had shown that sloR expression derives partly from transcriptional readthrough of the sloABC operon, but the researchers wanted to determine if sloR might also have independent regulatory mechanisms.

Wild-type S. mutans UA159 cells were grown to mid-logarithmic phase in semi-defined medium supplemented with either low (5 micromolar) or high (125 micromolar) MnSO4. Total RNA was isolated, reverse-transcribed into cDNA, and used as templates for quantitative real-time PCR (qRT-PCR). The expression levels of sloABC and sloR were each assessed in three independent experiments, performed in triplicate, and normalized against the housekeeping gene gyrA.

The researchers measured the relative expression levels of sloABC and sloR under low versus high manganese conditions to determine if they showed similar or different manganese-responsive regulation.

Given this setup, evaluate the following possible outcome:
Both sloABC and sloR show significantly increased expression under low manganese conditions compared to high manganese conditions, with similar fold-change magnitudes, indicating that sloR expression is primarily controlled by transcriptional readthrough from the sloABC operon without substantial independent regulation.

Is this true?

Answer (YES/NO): NO